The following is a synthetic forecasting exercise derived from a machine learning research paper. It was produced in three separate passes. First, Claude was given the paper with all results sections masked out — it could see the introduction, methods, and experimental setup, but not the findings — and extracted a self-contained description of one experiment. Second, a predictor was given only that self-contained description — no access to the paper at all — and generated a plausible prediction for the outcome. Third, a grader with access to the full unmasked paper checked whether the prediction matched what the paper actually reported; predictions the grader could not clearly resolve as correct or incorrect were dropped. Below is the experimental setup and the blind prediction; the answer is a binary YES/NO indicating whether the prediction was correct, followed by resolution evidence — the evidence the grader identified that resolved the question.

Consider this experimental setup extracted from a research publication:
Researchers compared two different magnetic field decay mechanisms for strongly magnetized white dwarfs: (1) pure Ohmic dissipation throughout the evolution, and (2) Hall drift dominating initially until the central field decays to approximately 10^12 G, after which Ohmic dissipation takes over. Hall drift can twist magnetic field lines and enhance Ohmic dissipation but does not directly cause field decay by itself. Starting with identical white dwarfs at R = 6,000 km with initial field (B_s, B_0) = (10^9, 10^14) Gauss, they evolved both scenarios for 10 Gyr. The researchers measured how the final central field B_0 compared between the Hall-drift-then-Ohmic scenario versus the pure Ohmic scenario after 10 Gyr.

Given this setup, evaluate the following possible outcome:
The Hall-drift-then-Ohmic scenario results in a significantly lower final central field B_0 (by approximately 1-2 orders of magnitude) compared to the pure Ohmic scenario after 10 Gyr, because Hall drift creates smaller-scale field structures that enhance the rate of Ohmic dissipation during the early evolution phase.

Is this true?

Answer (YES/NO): YES